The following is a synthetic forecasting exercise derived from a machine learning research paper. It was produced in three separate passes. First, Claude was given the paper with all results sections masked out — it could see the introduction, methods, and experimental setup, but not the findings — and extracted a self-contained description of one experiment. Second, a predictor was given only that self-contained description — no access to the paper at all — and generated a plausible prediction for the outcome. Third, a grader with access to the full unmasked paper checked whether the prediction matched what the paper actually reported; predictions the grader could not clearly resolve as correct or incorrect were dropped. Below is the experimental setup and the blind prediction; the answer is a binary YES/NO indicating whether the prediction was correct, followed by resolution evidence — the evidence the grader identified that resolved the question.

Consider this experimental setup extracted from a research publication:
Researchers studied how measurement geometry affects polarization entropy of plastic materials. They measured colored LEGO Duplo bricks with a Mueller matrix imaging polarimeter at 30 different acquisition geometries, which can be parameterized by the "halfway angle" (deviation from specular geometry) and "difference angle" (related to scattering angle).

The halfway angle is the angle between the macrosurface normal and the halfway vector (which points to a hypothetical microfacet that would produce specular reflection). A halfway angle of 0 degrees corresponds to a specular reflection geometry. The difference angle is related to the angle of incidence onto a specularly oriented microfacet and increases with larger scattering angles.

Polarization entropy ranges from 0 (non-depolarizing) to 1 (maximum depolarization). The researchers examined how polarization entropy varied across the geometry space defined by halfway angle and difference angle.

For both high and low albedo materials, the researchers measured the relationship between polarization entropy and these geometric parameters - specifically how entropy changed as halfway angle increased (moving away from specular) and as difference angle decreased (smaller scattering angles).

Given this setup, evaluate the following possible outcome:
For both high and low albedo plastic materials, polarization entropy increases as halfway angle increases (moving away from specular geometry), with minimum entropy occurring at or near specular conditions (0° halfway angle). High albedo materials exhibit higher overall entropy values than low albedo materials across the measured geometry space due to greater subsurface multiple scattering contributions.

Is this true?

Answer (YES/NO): YES